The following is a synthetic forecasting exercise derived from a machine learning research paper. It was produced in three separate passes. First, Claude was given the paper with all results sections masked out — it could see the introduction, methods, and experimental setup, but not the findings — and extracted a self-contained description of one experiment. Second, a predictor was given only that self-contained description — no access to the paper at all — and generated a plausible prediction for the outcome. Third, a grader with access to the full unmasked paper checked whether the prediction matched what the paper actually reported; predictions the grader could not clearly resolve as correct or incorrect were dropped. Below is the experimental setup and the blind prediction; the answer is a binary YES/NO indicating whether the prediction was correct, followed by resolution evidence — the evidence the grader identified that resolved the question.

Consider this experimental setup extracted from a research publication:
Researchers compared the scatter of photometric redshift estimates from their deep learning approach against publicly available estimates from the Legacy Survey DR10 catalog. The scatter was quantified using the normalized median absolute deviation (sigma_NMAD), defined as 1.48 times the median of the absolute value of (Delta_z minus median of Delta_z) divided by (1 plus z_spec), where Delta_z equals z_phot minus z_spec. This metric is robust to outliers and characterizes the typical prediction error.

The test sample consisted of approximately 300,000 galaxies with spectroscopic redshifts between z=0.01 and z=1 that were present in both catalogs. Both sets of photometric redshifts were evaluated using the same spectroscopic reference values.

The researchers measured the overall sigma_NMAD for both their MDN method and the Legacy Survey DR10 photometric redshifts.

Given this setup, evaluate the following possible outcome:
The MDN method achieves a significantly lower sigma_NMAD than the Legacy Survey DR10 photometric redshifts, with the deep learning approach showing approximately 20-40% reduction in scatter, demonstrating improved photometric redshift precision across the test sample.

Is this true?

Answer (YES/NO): NO